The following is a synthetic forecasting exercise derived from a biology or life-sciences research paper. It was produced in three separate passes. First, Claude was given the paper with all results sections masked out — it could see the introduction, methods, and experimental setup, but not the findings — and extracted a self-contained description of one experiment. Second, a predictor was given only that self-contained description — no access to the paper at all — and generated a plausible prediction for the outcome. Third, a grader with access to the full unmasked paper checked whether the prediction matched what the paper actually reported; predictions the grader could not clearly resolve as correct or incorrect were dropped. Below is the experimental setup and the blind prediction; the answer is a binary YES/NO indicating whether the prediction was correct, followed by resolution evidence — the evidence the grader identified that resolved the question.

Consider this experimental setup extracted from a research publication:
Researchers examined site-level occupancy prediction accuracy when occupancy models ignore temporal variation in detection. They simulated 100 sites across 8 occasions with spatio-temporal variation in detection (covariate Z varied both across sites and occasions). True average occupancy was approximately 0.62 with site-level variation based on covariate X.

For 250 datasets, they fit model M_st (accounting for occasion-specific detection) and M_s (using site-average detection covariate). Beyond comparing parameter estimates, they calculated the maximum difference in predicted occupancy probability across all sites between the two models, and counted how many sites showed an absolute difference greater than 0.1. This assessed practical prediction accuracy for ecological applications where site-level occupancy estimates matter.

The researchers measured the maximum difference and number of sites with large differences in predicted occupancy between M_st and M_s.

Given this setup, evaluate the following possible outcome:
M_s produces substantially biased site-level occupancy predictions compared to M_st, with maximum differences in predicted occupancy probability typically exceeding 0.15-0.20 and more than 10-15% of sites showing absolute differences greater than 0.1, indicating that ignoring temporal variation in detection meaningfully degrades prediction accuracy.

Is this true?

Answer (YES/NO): NO